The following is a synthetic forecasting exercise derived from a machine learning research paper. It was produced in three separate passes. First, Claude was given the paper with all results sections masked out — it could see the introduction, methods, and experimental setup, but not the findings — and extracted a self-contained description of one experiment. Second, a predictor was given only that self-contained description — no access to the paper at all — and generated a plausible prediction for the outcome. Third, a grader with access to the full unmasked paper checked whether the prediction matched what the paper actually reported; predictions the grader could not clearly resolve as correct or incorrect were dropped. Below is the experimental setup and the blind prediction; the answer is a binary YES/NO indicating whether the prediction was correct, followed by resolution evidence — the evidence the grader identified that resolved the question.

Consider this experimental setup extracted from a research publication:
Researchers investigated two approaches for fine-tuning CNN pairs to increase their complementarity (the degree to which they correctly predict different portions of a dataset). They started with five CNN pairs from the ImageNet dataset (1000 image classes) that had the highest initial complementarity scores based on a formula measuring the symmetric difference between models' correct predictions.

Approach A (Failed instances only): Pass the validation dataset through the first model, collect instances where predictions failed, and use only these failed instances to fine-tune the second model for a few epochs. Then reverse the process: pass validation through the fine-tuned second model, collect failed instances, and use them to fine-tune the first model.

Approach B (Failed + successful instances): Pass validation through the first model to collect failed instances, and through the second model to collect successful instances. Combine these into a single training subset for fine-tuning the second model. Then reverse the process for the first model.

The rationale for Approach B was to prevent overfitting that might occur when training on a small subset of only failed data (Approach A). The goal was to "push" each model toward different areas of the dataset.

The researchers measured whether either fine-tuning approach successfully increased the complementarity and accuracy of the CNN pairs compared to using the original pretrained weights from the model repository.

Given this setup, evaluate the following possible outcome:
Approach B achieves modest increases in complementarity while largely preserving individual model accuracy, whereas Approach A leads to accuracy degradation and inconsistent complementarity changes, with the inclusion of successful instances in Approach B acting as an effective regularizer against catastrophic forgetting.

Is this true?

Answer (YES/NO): NO